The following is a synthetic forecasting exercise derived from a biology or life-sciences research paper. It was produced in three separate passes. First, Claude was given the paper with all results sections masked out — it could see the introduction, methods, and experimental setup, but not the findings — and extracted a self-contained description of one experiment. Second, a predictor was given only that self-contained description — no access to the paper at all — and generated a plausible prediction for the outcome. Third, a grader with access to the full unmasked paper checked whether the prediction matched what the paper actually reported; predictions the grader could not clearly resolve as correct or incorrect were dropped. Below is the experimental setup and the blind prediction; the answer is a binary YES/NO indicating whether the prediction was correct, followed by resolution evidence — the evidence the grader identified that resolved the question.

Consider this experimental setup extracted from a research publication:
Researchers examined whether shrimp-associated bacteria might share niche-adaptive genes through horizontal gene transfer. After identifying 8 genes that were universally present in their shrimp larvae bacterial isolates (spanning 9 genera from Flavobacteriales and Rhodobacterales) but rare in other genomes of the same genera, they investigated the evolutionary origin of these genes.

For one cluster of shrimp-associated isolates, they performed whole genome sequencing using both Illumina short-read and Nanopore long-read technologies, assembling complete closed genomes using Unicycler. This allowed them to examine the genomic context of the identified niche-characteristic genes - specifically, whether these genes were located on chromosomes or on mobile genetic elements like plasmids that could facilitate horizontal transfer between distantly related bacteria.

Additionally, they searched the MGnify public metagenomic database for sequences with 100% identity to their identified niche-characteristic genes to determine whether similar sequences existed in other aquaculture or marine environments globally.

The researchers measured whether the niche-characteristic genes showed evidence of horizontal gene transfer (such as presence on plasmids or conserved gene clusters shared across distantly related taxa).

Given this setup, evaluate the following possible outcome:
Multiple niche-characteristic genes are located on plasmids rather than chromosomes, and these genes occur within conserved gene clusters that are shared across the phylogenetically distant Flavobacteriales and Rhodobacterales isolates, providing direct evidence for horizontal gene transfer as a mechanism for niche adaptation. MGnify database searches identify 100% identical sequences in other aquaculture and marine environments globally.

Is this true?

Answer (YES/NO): NO